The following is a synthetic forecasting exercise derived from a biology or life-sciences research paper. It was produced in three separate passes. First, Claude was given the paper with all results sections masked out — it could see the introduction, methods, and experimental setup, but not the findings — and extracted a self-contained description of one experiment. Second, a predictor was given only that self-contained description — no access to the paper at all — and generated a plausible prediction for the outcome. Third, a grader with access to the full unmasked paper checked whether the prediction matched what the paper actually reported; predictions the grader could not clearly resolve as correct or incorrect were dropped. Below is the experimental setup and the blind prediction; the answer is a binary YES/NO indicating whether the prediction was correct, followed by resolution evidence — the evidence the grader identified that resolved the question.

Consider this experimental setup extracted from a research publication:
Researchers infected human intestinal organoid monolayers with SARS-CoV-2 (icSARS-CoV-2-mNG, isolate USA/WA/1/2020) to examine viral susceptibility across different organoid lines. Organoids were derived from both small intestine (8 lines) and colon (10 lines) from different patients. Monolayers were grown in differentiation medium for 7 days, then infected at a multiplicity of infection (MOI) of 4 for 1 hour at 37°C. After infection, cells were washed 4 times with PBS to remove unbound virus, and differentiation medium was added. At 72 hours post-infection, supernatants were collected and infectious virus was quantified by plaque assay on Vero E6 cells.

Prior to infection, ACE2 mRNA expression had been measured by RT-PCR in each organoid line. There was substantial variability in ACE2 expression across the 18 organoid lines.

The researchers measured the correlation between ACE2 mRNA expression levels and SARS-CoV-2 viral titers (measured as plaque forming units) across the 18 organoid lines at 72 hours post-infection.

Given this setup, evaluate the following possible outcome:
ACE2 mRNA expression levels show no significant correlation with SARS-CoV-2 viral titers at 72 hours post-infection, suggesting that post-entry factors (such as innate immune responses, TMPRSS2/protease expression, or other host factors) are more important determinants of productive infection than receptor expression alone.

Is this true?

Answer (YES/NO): NO